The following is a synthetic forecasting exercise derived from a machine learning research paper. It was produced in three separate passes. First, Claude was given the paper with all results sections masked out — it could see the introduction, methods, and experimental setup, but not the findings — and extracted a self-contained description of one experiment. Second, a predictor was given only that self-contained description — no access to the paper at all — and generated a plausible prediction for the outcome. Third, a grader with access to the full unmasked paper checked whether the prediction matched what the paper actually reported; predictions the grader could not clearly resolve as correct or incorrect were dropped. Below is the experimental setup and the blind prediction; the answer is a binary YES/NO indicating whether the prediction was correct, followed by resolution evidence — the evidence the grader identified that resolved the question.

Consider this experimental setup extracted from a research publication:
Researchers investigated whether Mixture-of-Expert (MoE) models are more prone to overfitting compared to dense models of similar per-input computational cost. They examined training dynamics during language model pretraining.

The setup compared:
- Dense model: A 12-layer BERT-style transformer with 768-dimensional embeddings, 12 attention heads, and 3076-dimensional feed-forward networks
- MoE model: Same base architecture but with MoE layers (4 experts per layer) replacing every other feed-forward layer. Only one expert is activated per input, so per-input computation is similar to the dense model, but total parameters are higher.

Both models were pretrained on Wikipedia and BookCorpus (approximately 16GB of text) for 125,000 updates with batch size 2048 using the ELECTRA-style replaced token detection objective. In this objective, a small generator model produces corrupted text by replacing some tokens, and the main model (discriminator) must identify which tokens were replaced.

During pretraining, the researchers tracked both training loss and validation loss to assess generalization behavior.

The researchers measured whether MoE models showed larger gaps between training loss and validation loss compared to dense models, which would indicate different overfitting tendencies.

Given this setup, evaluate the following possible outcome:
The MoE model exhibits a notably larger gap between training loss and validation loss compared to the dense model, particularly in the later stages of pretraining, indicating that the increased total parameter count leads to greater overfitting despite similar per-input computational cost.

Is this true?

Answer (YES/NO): YES